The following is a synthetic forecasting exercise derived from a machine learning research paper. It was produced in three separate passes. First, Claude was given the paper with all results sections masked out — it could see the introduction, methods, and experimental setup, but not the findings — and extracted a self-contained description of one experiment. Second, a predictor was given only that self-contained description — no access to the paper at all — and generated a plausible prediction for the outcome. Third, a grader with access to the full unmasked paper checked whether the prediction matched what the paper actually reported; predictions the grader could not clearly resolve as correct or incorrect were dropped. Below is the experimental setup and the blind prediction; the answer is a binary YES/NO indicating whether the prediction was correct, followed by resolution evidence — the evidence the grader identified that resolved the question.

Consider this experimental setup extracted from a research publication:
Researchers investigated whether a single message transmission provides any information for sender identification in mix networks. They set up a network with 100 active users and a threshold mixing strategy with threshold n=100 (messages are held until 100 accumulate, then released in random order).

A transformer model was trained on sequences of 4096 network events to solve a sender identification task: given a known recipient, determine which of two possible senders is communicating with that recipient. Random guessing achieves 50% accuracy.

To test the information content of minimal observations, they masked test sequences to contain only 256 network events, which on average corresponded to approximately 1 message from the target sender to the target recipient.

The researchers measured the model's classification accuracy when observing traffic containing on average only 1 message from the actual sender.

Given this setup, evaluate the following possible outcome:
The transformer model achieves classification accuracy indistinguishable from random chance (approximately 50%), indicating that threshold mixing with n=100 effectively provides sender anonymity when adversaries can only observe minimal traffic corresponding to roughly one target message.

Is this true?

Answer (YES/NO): NO